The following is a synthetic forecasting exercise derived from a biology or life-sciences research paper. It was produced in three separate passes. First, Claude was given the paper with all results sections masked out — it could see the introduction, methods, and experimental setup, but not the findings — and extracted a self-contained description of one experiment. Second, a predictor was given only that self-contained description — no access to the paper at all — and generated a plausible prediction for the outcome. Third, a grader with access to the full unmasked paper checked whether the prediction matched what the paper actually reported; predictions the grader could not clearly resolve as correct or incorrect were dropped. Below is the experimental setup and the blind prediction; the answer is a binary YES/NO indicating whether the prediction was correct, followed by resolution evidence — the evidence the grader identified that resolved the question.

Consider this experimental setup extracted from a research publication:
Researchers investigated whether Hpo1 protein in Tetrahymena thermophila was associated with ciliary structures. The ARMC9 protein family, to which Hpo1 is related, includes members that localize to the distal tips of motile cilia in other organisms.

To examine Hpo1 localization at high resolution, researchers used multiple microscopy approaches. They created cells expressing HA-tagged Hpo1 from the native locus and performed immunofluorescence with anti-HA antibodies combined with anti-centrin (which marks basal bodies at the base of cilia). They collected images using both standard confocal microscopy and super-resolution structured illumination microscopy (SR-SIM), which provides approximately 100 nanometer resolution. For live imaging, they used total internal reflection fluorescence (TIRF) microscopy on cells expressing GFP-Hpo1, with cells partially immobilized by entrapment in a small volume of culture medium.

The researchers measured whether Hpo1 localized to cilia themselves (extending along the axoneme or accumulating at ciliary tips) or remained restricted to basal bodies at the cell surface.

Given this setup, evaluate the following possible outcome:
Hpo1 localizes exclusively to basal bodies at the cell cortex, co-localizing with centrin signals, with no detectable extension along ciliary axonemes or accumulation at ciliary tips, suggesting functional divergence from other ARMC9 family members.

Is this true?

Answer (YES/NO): NO